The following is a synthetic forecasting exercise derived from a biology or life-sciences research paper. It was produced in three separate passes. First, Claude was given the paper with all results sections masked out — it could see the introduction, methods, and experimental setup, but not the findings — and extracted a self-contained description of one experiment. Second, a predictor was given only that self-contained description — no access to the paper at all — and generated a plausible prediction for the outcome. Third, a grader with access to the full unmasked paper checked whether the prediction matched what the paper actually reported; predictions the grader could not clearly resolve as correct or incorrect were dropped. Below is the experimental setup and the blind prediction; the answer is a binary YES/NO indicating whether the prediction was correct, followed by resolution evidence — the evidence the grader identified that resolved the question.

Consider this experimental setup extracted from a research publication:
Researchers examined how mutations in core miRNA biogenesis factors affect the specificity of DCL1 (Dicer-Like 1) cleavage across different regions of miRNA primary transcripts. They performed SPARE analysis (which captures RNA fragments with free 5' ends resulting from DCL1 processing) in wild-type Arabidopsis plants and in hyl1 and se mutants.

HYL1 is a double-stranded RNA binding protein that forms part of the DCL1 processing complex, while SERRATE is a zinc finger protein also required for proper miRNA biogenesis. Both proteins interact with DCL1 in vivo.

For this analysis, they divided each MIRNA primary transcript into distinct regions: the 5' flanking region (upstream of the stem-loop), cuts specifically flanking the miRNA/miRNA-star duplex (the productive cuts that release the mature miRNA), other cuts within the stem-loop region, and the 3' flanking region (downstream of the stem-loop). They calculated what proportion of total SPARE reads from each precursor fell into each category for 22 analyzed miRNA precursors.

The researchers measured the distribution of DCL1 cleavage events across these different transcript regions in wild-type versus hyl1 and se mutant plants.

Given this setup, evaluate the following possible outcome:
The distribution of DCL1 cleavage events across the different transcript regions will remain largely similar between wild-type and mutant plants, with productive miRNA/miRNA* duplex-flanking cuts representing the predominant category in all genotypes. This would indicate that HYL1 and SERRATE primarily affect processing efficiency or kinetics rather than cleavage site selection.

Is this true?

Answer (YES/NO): NO